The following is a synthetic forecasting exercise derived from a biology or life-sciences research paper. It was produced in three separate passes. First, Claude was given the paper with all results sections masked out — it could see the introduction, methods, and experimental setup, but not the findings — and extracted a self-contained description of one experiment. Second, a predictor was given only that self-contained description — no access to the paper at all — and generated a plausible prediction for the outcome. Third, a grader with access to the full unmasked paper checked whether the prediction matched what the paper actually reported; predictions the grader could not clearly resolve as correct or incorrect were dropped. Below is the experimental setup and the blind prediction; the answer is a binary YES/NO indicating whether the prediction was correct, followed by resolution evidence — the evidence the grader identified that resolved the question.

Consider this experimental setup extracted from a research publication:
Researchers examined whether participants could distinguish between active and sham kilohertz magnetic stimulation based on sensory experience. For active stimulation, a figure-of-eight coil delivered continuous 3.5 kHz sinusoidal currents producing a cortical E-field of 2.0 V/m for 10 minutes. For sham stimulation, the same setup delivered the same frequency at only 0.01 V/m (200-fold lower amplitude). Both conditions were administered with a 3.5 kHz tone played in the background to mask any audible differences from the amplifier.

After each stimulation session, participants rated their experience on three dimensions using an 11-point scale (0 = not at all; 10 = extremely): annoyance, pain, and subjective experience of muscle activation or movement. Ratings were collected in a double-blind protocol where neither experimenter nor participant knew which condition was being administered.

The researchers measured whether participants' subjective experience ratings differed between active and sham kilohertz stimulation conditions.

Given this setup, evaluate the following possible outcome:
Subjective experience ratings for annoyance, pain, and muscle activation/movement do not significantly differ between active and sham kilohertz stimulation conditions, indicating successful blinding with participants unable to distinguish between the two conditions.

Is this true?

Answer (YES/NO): YES